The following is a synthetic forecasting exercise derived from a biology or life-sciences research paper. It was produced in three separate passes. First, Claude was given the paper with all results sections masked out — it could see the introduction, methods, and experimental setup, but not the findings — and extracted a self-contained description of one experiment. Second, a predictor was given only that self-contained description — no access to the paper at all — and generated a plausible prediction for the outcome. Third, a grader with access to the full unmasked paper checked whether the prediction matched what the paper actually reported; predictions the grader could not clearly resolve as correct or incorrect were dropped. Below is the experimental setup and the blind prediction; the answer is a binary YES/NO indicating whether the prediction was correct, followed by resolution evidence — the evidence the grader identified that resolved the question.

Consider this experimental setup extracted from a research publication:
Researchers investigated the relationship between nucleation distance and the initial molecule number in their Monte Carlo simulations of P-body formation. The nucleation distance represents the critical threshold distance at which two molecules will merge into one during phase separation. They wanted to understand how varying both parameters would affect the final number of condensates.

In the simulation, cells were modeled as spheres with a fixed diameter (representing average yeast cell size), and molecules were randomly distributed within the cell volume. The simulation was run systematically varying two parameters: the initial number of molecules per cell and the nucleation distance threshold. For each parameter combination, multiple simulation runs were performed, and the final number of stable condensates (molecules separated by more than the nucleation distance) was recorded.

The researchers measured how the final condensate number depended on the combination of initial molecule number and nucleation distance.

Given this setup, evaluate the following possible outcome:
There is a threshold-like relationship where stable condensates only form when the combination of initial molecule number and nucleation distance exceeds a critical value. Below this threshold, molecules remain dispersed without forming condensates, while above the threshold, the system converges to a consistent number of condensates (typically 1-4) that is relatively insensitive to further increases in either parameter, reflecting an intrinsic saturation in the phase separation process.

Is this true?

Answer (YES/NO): NO